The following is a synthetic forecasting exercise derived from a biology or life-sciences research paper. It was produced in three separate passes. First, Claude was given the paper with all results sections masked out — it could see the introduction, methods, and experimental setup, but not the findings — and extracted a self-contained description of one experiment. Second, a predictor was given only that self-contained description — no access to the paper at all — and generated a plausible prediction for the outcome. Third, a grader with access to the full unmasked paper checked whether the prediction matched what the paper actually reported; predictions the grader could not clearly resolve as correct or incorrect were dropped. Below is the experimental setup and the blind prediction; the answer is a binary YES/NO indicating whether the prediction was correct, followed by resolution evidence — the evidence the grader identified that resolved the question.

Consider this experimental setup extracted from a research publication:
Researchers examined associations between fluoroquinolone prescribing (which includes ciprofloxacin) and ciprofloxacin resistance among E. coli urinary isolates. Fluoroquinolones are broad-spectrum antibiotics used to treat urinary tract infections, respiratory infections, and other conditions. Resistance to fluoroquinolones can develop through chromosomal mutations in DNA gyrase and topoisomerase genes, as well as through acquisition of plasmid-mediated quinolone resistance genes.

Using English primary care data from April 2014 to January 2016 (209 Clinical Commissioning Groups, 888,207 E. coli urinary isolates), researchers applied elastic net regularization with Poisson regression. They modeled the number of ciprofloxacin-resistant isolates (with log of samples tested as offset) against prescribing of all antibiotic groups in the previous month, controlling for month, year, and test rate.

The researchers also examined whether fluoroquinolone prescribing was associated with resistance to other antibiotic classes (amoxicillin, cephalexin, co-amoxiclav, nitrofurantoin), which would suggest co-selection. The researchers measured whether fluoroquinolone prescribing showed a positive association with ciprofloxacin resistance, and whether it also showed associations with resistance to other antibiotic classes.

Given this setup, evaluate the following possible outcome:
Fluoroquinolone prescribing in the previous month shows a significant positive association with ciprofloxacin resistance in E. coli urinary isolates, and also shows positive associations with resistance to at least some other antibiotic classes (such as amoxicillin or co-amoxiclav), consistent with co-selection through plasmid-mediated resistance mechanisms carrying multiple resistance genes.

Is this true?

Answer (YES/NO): NO